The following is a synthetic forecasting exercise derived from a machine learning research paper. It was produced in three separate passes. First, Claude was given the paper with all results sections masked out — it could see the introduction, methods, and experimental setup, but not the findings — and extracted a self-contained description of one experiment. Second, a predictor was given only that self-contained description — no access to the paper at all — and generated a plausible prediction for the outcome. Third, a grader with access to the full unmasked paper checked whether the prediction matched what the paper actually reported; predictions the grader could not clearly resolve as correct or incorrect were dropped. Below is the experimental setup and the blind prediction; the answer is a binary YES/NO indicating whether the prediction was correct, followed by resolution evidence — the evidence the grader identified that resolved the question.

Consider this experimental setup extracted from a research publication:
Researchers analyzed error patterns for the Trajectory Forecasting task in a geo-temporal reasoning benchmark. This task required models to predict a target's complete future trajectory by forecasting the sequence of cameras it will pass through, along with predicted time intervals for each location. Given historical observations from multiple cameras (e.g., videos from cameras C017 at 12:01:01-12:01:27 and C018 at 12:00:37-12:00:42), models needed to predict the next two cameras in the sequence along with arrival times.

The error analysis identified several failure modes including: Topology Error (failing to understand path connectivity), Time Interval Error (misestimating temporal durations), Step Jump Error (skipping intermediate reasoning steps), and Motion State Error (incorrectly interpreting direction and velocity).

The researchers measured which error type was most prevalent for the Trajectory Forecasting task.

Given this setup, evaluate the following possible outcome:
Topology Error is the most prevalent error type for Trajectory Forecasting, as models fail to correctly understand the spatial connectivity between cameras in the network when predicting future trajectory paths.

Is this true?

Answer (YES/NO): YES